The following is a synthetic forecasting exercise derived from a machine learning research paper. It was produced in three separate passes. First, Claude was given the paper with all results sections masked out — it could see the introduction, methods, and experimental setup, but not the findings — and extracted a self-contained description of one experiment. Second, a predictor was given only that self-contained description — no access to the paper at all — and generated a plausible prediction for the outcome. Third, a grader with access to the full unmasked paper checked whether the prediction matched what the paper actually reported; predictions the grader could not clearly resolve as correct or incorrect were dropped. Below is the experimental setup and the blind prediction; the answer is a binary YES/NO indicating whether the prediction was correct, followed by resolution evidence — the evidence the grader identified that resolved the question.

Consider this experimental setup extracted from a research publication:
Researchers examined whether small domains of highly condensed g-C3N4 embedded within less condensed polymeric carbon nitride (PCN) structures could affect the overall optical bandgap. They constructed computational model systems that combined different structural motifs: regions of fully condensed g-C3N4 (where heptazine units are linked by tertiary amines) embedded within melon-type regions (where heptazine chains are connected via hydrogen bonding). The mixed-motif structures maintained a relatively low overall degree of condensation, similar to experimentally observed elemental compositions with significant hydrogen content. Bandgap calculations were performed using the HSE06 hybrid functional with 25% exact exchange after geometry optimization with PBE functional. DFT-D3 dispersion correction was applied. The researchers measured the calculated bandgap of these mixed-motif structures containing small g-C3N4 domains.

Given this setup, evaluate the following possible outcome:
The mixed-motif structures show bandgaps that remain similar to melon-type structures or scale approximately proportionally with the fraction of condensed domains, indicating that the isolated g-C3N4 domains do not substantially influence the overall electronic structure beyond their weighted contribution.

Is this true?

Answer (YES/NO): NO